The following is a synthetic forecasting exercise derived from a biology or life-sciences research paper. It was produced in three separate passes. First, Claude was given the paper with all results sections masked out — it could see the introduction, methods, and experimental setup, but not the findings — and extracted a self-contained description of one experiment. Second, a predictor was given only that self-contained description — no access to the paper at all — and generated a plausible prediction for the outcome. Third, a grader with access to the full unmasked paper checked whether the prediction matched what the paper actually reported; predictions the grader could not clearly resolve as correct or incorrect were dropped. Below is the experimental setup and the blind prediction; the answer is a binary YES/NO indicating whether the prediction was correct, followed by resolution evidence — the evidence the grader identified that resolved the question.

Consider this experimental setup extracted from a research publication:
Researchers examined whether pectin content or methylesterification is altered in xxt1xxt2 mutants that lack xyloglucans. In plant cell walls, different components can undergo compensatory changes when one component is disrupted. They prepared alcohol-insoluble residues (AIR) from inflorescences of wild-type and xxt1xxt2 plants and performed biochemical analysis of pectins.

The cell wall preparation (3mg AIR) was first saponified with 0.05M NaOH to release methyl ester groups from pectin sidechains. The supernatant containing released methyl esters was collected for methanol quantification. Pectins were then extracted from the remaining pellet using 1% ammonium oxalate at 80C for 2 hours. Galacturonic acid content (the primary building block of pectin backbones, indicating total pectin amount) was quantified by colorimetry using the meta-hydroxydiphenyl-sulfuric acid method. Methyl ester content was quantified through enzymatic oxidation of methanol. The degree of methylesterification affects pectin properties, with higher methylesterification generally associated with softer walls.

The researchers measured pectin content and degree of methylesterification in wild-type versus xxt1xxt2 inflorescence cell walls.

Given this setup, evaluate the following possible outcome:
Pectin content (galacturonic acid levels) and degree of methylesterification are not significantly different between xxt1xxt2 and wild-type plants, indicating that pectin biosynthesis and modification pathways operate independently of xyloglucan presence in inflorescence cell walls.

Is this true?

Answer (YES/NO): NO